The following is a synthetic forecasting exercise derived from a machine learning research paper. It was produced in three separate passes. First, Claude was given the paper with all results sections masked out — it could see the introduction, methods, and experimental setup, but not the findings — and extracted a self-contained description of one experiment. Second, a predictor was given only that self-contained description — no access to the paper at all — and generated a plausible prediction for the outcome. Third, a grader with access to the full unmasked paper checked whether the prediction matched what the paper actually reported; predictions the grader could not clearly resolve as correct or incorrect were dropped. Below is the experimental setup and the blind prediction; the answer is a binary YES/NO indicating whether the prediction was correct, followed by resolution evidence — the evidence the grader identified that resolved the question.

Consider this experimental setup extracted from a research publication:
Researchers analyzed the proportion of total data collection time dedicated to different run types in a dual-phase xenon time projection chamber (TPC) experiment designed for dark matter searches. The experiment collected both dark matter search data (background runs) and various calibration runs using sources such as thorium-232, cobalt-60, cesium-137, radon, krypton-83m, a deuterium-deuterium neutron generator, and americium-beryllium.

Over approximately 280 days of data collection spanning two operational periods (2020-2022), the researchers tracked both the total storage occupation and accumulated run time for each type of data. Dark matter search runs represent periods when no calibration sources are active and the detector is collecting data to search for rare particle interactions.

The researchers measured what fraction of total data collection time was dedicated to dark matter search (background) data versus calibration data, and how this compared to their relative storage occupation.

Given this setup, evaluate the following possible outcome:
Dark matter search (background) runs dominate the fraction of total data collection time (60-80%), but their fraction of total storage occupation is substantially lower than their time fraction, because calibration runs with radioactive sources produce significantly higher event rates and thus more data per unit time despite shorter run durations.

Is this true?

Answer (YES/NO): NO